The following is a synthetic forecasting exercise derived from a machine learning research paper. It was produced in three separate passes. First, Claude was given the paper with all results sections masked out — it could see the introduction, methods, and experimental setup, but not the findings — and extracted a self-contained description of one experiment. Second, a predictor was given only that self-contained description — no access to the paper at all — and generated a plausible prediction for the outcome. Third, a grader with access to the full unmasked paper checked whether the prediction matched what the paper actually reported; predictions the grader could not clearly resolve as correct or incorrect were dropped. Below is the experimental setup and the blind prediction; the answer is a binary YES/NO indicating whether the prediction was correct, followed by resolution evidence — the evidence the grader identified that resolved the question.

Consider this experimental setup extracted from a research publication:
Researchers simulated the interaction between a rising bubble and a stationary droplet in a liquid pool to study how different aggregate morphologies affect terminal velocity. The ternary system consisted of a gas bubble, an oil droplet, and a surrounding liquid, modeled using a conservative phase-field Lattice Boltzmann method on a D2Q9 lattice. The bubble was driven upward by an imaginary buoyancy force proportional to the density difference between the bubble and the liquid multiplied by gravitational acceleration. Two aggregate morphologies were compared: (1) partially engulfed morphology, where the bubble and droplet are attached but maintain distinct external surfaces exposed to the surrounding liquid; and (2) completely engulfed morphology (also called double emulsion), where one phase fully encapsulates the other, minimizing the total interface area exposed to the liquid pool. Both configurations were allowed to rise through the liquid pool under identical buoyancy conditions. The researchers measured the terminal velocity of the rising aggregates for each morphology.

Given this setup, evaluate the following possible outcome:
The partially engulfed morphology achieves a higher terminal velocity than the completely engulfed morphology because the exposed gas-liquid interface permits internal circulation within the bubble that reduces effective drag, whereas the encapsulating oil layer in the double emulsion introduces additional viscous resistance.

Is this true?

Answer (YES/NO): NO